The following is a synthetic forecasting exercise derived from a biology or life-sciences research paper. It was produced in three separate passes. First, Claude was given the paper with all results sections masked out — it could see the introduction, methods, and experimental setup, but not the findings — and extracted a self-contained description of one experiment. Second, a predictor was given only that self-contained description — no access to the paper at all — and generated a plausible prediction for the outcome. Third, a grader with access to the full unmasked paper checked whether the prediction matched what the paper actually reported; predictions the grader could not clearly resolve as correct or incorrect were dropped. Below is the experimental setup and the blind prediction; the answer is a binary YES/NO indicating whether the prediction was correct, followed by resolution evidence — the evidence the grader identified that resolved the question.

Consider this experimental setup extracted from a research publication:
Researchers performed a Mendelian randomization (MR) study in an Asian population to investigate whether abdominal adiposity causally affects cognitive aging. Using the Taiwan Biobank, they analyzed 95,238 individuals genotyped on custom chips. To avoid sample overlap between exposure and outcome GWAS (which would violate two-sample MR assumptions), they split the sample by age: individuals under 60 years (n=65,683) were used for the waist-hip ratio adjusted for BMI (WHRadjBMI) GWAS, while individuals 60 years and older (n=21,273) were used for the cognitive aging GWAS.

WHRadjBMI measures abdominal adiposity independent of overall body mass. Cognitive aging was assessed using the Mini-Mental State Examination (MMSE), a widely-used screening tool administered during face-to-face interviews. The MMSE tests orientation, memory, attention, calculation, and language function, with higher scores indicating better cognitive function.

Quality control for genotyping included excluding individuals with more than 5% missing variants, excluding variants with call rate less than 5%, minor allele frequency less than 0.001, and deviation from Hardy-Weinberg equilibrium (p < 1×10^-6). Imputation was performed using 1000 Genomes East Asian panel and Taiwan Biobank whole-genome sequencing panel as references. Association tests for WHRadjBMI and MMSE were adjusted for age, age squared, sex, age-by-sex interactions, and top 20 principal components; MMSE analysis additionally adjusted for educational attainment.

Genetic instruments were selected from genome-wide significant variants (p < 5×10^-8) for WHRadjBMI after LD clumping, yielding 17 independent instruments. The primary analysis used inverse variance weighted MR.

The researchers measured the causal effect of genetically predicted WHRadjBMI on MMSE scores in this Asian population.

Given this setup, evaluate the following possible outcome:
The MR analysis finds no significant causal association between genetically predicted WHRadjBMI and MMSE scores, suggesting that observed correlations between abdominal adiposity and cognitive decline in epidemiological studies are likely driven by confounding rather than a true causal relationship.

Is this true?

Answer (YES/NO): NO